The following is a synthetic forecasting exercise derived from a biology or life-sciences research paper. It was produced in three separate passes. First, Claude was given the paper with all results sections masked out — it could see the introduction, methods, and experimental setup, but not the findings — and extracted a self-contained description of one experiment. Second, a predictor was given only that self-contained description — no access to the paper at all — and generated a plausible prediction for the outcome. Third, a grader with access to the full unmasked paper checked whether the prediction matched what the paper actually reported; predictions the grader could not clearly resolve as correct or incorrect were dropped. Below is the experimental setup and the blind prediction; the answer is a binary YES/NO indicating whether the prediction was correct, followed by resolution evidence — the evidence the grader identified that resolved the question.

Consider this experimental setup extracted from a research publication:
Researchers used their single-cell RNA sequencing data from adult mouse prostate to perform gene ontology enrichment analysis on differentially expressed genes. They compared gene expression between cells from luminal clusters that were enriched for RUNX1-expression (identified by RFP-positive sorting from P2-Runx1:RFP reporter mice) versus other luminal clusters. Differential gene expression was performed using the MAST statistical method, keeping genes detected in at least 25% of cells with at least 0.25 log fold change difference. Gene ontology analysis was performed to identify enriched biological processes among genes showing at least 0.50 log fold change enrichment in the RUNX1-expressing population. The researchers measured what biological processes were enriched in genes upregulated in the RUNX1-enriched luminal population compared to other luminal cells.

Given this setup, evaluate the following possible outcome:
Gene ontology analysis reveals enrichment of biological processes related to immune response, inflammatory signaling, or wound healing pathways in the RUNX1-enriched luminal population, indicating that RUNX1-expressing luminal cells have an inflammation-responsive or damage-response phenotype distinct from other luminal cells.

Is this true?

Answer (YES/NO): NO